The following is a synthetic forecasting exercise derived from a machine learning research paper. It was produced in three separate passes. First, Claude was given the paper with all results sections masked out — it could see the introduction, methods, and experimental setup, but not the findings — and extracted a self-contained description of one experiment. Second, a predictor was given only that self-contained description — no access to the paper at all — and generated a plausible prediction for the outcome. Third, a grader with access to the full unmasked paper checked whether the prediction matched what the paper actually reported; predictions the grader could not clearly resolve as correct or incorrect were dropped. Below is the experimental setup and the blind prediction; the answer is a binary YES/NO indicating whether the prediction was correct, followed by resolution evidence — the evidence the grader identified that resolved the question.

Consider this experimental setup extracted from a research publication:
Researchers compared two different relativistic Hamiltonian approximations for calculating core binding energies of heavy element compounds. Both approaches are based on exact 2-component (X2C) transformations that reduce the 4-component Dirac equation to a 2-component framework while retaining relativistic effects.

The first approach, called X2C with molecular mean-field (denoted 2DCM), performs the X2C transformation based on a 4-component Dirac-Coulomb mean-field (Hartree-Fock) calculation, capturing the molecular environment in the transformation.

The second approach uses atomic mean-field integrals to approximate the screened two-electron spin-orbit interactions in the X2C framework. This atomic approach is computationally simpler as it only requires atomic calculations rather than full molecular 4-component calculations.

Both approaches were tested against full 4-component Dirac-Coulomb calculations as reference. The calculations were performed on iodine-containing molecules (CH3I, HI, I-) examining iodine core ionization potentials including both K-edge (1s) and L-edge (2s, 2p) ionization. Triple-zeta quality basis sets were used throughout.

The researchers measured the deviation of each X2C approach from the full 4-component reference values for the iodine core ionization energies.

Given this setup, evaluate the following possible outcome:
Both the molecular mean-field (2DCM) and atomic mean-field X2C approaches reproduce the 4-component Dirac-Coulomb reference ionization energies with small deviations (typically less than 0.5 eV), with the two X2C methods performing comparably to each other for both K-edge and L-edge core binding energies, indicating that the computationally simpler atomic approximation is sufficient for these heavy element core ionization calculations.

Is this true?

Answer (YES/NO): NO